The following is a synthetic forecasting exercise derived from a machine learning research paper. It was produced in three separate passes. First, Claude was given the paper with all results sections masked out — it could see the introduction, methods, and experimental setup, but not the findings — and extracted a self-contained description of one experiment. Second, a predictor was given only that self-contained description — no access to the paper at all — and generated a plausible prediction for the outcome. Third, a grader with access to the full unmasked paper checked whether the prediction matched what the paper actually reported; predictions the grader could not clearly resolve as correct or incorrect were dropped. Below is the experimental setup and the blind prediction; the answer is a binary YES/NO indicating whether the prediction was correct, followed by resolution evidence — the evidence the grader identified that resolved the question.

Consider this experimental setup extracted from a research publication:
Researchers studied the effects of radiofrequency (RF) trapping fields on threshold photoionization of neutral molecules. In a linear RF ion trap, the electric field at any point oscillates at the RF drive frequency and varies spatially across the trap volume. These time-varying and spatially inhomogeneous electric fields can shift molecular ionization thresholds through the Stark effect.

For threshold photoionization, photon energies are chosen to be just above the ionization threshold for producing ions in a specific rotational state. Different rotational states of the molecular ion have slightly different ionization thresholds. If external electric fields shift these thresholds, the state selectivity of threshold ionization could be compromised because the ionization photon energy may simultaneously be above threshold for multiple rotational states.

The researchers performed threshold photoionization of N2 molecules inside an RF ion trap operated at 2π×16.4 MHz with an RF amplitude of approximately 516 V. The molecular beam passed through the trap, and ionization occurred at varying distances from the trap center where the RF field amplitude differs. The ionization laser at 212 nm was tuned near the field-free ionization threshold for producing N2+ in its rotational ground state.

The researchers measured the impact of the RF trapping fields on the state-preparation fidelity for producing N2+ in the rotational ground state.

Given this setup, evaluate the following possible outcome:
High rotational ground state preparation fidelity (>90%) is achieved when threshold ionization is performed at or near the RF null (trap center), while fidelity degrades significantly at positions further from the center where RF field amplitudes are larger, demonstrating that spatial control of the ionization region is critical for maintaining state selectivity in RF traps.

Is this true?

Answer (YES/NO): NO